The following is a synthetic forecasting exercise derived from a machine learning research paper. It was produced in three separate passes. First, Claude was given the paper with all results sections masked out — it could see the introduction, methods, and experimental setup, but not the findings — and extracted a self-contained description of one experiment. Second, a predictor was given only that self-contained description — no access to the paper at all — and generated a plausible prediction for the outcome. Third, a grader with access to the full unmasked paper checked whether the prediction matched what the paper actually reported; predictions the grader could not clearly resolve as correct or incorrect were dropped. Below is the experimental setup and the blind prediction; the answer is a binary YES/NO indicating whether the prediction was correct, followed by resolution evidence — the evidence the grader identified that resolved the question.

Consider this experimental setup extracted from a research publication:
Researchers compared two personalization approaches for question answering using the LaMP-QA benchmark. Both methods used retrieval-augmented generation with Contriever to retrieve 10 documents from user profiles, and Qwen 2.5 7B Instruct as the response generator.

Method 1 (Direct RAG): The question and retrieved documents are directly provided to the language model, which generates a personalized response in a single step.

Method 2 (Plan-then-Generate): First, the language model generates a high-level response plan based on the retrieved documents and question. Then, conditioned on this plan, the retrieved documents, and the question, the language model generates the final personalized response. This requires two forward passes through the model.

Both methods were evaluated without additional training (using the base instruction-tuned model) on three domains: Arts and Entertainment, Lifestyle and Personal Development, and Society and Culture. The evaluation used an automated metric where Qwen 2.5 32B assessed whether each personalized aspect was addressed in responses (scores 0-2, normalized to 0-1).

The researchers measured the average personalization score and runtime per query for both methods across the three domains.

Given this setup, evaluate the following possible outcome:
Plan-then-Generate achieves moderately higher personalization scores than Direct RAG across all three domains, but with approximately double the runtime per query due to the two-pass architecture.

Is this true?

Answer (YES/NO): YES